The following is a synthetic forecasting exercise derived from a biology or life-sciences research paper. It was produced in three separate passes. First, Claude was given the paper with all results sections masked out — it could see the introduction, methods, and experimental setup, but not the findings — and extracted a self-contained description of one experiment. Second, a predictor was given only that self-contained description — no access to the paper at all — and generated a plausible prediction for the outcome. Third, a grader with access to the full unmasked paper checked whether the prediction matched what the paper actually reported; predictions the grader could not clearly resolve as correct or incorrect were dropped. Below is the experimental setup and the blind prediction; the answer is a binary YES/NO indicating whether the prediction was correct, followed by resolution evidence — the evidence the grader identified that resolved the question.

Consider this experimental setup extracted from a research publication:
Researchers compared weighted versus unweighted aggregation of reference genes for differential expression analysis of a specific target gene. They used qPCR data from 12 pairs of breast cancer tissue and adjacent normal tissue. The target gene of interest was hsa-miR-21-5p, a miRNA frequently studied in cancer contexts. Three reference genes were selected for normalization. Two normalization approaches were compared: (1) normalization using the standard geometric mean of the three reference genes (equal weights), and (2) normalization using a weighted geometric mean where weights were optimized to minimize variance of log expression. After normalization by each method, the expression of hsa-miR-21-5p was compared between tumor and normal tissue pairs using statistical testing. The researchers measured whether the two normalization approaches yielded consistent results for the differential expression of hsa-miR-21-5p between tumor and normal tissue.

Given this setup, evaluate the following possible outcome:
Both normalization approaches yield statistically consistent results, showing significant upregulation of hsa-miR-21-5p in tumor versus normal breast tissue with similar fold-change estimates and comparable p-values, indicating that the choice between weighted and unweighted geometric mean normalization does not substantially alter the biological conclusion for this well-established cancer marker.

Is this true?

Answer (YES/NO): NO